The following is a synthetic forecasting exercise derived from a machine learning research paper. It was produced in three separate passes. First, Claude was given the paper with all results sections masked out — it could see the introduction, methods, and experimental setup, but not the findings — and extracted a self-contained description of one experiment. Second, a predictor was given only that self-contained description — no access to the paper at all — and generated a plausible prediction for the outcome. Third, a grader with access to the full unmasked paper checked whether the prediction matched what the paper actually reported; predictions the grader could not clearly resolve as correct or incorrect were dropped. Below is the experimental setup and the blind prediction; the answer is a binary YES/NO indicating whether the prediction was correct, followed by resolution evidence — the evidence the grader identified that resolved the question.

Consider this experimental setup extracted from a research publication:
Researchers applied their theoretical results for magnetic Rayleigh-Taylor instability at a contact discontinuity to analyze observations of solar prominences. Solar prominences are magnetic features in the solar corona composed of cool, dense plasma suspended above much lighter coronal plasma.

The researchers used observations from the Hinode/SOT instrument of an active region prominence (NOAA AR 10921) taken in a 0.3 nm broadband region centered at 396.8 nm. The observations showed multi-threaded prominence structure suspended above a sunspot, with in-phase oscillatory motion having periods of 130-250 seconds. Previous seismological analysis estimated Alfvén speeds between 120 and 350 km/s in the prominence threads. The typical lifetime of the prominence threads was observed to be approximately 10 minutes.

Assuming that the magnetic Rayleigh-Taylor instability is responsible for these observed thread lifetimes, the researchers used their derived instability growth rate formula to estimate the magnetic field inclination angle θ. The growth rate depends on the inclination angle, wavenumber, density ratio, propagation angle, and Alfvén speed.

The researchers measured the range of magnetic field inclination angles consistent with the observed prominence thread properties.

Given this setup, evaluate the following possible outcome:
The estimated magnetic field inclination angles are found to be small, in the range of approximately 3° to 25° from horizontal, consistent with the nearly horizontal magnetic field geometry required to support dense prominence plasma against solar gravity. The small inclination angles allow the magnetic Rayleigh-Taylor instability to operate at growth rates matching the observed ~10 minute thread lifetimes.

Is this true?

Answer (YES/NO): NO